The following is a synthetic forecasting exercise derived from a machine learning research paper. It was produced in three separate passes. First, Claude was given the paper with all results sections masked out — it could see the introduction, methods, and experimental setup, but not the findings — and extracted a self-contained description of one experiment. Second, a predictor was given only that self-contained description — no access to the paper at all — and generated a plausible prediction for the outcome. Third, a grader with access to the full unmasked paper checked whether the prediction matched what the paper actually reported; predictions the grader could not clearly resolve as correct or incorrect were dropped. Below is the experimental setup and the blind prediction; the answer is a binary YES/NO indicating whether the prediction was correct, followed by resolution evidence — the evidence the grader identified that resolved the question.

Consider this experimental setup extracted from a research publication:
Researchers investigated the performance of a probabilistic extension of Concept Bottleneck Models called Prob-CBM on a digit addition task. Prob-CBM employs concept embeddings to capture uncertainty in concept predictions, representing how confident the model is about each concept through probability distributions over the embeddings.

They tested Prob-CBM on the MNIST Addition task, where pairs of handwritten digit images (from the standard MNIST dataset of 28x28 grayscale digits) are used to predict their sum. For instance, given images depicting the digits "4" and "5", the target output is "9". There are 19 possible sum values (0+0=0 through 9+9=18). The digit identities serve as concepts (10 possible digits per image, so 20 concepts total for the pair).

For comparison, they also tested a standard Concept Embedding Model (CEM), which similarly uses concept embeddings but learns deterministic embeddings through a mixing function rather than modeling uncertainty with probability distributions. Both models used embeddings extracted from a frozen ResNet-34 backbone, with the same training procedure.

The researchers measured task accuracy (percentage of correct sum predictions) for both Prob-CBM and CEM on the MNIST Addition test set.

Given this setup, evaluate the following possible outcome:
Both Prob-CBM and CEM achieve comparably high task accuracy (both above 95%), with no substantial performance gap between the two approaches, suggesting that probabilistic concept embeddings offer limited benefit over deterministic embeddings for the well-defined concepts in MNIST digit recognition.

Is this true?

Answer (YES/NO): NO